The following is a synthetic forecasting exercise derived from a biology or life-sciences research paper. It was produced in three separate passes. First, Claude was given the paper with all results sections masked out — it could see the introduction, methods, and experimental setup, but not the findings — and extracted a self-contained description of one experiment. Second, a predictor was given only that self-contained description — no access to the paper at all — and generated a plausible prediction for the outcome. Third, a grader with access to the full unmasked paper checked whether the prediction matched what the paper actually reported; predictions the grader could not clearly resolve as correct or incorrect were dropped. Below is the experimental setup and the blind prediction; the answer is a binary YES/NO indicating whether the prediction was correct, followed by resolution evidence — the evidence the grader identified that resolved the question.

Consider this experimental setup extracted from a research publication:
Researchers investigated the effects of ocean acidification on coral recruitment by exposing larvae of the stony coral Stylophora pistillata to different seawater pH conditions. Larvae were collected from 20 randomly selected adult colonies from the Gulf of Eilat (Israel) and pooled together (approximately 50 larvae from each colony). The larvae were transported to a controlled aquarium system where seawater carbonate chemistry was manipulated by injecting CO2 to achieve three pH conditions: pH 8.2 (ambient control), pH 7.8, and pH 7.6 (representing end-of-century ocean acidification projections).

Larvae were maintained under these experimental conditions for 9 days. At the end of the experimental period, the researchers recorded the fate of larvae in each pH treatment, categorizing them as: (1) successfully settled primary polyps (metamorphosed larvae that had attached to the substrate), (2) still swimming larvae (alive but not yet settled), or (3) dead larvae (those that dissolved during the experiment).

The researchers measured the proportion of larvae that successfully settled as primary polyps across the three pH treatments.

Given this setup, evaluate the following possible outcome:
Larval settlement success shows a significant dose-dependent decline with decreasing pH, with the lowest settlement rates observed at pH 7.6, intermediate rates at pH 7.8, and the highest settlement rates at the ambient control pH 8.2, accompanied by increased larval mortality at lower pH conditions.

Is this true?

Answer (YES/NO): YES